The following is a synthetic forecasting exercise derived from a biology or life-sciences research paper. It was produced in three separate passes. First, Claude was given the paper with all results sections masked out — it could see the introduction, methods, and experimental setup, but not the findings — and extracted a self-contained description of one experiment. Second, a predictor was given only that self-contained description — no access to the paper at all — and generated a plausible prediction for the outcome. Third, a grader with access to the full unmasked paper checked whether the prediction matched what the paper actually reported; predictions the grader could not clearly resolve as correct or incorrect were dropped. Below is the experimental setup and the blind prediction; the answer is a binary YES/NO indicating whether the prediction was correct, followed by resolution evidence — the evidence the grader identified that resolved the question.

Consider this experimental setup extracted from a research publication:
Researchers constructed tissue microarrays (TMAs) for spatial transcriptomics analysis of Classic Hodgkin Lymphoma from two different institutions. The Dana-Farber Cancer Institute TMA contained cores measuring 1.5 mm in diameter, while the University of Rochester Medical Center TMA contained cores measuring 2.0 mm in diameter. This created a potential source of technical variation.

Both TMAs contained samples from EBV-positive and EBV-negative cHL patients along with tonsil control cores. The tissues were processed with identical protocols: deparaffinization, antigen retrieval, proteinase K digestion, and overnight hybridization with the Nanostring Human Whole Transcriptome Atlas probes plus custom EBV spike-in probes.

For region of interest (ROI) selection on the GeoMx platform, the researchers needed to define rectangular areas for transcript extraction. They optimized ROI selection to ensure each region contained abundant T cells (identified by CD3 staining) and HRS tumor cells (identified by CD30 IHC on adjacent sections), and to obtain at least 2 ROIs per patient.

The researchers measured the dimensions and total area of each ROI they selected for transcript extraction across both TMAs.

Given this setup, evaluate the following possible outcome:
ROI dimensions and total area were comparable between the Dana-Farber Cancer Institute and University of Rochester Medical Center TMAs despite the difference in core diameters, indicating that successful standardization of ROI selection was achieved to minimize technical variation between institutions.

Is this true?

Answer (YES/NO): YES